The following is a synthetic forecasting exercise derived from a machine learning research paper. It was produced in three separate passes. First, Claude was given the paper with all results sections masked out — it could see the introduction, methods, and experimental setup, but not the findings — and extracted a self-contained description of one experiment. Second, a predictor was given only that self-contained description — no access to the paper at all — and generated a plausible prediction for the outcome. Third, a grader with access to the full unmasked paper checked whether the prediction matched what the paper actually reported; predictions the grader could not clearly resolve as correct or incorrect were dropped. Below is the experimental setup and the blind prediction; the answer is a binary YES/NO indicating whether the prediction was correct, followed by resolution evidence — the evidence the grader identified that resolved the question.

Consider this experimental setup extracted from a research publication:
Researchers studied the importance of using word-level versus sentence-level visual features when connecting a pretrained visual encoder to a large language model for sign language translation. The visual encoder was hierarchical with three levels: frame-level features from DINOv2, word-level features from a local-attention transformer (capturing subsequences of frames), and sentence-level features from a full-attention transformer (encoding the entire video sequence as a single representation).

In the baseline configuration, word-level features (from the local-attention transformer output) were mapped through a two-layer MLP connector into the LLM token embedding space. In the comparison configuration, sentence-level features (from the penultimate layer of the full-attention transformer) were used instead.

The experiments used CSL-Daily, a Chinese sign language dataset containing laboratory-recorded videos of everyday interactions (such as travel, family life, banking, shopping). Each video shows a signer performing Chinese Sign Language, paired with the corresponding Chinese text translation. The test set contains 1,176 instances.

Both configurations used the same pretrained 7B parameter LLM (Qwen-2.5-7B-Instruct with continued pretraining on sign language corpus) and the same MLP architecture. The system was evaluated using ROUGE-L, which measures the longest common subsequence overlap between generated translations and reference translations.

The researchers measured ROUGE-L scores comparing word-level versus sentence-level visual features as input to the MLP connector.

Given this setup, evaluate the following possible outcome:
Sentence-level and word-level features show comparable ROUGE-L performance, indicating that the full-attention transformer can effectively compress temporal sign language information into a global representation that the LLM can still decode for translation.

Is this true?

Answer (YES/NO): NO